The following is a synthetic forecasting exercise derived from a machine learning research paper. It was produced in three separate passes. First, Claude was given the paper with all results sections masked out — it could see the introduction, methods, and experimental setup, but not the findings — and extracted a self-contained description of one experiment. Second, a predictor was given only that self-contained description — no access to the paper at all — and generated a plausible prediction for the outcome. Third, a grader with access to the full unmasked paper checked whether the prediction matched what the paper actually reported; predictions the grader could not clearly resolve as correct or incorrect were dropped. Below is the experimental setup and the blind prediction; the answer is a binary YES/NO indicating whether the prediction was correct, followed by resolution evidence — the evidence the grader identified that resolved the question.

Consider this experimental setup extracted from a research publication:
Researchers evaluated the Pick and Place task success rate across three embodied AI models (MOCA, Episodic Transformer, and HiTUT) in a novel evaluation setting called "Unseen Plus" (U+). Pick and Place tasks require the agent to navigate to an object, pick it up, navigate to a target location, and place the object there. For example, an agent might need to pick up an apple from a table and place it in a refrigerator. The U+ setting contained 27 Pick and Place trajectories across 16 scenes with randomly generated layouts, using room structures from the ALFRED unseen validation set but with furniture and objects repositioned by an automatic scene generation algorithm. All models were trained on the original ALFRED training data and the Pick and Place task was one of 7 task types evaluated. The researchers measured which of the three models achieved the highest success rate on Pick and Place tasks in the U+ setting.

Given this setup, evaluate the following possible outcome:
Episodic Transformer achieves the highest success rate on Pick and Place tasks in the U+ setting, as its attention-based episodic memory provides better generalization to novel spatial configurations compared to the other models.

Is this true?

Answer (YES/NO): NO